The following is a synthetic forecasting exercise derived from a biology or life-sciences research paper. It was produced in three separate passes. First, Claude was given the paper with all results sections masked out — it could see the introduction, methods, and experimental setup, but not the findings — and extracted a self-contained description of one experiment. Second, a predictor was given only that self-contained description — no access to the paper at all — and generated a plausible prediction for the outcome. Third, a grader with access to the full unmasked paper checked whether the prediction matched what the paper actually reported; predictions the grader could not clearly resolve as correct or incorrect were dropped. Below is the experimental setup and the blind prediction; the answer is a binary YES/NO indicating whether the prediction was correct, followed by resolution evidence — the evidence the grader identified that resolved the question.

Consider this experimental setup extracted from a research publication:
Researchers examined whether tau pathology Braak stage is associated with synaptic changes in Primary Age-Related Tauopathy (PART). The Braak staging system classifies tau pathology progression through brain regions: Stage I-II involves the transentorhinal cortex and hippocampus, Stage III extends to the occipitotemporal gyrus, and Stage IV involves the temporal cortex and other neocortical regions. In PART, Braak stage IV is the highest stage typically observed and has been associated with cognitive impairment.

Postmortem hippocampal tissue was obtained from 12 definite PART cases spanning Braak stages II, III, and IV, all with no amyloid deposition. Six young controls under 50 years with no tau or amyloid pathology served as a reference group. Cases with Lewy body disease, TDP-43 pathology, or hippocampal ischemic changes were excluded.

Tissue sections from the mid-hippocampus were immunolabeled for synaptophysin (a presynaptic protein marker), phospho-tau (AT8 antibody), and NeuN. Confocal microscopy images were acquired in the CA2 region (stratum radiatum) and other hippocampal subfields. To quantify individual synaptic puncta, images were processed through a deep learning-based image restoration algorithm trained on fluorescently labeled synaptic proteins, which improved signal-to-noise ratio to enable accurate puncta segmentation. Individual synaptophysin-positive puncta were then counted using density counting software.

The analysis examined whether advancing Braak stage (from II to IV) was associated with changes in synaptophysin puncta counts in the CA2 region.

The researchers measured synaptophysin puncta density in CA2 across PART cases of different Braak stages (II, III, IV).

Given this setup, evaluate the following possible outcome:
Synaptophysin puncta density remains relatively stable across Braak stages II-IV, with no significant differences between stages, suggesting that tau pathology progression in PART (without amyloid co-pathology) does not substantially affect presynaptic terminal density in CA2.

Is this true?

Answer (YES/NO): NO